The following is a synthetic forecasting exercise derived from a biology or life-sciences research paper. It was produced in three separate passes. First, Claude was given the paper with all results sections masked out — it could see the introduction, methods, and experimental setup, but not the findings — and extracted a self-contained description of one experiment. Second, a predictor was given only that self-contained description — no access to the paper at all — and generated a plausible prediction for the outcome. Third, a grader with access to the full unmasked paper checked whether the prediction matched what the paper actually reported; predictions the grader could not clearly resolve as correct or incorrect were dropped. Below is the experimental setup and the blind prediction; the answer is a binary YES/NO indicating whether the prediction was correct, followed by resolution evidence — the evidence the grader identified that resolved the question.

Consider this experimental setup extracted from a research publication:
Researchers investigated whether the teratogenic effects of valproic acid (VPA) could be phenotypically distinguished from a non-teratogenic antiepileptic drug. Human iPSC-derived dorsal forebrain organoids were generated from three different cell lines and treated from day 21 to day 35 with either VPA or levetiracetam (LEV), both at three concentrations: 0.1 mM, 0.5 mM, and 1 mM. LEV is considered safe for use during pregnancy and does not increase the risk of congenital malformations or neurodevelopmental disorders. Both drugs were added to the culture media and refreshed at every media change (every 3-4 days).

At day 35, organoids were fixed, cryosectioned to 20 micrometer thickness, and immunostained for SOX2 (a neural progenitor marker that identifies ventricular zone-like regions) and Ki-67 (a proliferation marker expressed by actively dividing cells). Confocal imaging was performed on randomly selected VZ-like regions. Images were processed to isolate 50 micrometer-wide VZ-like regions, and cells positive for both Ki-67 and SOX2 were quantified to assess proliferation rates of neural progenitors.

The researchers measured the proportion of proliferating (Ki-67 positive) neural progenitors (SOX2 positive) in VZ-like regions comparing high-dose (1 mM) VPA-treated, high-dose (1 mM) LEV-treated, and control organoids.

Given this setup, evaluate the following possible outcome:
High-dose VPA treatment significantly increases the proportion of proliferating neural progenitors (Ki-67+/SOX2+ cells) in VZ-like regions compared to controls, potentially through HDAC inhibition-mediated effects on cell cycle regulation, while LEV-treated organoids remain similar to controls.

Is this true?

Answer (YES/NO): NO